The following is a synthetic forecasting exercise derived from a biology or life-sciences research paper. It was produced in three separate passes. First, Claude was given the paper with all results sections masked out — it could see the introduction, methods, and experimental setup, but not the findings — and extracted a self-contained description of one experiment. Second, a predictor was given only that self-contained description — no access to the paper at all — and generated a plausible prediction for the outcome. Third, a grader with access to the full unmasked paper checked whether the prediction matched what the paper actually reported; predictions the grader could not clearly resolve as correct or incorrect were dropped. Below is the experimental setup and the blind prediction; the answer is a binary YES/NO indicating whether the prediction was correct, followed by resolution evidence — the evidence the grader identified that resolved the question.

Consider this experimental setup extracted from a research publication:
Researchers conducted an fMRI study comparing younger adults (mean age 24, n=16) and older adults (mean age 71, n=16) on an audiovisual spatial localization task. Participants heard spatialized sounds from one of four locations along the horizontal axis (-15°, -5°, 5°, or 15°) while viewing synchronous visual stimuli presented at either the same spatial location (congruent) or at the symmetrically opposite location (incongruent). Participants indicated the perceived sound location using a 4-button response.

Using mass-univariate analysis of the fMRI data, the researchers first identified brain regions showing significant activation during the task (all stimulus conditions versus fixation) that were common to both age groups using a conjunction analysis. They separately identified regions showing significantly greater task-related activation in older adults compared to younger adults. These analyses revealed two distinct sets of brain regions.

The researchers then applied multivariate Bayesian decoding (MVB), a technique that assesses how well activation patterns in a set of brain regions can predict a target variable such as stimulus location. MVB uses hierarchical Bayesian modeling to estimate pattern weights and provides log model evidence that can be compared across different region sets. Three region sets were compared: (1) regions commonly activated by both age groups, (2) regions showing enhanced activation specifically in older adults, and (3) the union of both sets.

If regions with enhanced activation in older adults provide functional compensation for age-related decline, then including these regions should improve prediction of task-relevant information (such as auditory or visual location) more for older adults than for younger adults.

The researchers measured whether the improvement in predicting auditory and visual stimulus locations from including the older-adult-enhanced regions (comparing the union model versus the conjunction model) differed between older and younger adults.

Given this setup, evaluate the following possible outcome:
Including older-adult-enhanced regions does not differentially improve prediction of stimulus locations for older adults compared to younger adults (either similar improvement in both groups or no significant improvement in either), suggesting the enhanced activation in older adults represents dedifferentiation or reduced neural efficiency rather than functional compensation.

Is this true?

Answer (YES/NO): NO